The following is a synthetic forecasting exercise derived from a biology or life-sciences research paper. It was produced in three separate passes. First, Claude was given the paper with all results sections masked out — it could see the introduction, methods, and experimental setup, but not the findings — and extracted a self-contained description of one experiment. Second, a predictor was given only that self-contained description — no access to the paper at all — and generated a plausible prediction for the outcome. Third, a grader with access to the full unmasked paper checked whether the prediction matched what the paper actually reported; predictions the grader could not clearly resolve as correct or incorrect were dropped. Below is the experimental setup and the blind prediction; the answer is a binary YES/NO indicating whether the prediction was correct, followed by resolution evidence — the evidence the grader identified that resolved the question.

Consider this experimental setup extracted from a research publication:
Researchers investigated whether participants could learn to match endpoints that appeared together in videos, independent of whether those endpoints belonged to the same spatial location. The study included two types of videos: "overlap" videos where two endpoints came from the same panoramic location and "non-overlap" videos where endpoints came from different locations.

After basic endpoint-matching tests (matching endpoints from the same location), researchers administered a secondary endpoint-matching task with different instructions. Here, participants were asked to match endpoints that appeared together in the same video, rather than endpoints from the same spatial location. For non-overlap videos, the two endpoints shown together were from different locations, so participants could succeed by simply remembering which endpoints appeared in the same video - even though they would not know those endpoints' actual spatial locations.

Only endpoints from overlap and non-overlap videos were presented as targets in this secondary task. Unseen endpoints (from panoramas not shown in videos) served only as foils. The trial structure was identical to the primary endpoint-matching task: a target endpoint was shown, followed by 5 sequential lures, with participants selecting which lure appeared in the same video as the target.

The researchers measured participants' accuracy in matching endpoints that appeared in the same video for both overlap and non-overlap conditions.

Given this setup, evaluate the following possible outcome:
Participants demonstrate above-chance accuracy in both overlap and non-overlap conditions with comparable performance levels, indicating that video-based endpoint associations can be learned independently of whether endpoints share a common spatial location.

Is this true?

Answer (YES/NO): NO